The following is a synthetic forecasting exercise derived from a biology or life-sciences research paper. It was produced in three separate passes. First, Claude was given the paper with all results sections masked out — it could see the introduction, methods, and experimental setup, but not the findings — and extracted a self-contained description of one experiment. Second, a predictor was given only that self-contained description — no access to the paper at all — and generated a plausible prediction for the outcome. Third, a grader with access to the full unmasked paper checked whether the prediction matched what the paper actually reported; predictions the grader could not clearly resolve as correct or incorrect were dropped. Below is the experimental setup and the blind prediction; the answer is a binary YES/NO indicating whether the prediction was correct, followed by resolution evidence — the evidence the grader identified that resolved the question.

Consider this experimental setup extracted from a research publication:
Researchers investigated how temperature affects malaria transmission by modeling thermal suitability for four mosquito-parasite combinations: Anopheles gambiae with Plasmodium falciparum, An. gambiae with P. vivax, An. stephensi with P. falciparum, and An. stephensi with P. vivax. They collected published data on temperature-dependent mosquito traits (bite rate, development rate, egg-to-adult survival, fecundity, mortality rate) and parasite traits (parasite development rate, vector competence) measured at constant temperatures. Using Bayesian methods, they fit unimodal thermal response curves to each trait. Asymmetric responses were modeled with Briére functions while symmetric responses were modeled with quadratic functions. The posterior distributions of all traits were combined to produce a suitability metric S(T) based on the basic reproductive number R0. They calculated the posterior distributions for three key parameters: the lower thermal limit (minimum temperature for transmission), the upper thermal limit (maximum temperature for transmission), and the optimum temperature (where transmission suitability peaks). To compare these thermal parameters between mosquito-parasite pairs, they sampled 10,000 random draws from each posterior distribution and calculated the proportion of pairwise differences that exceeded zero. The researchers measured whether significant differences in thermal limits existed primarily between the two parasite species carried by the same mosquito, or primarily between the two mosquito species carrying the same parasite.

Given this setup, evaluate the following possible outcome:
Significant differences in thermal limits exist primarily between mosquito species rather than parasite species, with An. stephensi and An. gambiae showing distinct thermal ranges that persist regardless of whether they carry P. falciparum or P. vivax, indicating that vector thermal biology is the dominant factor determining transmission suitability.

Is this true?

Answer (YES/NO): NO